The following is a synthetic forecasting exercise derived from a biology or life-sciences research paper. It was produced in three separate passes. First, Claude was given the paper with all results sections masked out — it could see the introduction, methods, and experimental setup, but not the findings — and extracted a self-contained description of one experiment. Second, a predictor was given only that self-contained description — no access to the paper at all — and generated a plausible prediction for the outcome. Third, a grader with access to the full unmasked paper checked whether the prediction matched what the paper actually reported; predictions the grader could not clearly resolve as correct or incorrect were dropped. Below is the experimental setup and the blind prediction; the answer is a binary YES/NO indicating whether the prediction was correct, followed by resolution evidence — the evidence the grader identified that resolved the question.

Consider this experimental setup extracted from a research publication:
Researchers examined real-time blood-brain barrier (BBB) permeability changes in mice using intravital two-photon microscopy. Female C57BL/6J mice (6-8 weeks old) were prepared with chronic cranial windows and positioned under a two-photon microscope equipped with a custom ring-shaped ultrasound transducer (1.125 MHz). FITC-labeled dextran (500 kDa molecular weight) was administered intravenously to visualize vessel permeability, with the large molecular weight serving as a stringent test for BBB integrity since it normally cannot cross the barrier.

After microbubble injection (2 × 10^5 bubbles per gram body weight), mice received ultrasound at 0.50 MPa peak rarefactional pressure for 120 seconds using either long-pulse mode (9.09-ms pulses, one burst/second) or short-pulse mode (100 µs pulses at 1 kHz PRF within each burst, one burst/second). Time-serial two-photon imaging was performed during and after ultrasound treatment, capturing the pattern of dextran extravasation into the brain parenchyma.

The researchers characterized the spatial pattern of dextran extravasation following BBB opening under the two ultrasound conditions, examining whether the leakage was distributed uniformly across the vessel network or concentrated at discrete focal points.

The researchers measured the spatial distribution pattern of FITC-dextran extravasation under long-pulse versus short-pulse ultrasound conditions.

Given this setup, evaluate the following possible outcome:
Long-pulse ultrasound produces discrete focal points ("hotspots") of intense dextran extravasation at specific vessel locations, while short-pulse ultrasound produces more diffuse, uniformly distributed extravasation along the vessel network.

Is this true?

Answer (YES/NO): YES